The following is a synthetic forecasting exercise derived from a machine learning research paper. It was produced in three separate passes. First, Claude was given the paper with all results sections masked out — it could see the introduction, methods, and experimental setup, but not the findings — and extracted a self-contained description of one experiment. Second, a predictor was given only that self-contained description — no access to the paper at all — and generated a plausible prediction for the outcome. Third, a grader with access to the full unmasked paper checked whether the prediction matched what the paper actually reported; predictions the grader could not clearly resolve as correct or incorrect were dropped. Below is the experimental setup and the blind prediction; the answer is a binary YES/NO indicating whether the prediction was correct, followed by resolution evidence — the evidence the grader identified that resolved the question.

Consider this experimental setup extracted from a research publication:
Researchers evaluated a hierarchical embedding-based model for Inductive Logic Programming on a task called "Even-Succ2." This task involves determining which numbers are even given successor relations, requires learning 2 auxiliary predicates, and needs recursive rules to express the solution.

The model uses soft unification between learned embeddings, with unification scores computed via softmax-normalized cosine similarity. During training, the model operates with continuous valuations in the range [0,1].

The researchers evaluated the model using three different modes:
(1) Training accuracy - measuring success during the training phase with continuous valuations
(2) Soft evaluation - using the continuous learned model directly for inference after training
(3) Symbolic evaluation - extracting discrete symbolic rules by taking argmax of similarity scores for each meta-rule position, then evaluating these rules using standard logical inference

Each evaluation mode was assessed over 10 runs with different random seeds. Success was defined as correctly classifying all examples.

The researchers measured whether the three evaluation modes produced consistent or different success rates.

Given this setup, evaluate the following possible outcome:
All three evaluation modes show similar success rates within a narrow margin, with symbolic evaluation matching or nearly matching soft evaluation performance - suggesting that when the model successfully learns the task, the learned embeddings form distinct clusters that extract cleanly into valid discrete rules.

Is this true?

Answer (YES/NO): YES